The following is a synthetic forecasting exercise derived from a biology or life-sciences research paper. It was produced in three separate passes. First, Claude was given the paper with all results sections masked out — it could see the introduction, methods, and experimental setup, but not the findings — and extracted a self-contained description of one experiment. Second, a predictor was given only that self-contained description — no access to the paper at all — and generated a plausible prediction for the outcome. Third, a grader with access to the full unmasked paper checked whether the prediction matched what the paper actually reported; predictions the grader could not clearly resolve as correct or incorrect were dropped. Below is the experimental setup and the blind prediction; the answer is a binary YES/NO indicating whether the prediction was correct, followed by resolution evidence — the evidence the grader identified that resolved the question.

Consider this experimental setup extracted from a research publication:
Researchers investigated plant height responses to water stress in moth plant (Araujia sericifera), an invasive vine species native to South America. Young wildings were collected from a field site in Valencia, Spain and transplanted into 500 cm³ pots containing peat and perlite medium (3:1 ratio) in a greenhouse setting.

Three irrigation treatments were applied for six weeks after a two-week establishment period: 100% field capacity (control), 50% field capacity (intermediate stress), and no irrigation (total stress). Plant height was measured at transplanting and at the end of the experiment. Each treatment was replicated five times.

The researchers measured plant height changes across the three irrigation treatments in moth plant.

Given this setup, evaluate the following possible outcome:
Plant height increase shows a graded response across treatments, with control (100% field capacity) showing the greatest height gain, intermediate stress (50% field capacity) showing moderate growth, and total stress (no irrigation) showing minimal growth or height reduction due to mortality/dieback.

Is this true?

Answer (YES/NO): NO